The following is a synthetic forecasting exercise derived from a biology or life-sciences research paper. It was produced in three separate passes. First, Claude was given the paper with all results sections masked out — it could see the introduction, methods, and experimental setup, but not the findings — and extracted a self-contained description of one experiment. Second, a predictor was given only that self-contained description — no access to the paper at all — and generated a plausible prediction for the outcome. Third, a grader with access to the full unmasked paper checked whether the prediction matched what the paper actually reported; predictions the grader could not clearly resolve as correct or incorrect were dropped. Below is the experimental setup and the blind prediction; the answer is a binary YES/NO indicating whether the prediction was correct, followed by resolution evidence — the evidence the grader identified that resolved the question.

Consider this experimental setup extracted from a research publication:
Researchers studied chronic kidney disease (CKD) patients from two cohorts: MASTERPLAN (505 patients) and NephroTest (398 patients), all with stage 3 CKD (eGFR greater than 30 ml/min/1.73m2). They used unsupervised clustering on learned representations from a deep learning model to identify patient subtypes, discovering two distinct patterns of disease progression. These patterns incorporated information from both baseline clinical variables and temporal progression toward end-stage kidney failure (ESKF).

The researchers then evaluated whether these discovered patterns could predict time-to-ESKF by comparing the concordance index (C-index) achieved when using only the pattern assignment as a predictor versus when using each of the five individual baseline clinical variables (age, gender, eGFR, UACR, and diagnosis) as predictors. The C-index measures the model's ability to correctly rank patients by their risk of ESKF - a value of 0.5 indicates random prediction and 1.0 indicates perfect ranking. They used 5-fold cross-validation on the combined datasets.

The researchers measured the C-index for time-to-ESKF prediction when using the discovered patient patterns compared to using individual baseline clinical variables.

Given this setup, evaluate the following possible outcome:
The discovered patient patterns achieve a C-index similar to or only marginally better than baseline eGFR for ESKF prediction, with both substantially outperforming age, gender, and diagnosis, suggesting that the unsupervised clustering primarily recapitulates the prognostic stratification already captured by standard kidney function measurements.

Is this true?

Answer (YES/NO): YES